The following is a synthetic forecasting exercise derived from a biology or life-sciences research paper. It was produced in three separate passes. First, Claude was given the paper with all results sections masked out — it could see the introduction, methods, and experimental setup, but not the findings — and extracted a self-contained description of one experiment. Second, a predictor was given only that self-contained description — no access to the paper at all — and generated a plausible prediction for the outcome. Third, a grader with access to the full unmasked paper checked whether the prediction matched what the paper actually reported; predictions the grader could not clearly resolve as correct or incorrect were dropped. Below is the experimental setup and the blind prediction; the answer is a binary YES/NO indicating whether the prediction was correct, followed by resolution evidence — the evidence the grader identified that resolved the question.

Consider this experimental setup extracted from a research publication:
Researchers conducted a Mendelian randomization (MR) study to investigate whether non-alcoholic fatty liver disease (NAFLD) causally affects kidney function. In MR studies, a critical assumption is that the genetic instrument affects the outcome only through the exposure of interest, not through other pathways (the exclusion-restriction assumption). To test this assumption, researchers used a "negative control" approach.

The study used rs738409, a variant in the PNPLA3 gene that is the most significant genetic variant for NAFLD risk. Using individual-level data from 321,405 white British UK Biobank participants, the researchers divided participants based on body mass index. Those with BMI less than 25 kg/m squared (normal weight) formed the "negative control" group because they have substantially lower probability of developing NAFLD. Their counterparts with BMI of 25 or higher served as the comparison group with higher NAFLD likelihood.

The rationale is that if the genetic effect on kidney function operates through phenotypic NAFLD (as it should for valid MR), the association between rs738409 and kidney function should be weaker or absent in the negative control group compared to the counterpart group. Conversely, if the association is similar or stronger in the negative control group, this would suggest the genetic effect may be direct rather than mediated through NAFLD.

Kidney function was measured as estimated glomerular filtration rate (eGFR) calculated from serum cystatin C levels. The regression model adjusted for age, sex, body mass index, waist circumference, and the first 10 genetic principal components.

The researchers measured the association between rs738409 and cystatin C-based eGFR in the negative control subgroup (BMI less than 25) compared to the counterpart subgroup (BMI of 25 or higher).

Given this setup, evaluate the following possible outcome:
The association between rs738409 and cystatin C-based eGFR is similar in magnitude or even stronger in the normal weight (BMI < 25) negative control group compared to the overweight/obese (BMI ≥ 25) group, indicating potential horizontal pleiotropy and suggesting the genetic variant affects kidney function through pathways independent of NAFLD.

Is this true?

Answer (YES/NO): NO